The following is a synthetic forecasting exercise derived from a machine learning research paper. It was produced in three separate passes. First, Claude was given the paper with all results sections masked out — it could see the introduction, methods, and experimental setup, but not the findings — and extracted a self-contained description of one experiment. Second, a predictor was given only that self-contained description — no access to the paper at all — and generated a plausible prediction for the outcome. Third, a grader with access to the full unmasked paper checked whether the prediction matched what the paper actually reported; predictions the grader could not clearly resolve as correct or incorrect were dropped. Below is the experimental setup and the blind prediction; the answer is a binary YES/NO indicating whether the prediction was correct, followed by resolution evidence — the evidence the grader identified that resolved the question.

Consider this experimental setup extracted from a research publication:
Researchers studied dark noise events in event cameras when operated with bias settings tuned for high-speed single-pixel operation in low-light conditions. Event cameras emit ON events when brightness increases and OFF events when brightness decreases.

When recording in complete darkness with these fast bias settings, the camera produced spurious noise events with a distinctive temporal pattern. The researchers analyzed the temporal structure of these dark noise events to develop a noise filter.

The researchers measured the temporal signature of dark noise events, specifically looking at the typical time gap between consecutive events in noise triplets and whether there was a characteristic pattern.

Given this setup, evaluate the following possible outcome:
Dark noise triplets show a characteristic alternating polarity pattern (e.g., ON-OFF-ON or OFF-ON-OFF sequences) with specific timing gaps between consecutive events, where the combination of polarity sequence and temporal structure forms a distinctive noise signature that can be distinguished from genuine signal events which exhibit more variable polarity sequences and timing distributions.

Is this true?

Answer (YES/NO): NO